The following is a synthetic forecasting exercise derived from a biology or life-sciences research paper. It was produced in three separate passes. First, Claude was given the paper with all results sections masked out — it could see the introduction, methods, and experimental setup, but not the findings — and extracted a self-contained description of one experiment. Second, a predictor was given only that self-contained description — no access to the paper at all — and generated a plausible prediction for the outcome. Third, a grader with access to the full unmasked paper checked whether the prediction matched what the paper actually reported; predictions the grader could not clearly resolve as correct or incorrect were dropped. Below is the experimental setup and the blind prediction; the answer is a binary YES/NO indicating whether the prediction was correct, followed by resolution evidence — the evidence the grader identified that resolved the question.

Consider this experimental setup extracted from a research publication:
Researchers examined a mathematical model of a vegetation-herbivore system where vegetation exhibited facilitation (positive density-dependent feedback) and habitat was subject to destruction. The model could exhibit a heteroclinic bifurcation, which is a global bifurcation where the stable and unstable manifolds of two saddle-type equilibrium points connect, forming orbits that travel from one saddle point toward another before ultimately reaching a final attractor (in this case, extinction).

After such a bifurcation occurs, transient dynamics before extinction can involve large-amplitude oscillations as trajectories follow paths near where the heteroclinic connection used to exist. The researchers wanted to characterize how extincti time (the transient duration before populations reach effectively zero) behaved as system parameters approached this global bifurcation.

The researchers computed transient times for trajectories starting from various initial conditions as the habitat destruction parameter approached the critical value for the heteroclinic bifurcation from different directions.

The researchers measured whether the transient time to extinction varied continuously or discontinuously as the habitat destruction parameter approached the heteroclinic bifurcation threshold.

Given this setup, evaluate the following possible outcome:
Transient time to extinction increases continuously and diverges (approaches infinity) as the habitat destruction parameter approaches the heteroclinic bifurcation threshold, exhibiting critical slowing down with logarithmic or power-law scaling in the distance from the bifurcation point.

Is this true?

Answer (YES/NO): NO